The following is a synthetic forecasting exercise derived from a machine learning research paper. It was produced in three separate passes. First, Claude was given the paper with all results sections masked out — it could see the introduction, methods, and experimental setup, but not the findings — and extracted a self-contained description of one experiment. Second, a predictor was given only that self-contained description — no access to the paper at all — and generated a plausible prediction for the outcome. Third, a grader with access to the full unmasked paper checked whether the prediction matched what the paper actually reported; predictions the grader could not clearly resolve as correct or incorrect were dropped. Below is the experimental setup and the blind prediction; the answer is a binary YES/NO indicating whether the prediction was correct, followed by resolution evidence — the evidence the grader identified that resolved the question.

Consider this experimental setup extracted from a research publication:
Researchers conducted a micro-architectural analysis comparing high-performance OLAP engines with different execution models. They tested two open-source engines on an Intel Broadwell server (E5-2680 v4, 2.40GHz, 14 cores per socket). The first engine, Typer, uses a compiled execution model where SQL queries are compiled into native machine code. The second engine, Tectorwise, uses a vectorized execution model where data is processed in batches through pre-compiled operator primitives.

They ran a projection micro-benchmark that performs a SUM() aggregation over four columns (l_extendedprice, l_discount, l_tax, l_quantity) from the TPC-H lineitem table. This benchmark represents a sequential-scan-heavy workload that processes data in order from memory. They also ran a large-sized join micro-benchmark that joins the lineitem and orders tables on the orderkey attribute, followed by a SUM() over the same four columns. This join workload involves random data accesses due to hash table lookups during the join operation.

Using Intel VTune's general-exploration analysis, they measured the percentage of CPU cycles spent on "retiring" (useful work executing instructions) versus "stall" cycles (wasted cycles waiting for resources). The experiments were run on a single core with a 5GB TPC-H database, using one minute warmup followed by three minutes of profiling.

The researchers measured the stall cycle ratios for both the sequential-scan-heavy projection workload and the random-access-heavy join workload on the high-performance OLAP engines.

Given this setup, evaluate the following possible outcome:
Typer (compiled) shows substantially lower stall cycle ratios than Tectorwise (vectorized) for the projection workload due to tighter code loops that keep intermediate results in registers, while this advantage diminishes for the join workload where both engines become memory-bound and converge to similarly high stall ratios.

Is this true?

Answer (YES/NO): NO